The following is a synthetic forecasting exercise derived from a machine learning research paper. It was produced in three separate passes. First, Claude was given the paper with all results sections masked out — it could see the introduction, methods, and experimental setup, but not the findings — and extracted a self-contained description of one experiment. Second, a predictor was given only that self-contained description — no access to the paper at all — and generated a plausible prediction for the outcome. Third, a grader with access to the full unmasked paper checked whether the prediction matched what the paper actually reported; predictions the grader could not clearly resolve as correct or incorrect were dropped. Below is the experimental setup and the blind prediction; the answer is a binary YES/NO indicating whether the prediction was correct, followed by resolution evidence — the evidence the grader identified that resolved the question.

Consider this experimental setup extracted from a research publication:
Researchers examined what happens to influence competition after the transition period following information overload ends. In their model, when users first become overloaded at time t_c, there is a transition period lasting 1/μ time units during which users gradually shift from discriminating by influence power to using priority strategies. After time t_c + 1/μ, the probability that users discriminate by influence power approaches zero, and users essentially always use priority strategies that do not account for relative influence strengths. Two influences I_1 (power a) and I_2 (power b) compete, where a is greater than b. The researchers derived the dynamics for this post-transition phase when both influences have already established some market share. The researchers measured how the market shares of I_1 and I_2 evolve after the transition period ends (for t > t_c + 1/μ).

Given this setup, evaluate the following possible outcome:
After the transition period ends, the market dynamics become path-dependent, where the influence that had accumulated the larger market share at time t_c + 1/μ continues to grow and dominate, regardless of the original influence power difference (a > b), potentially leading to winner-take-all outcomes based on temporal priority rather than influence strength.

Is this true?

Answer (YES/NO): NO